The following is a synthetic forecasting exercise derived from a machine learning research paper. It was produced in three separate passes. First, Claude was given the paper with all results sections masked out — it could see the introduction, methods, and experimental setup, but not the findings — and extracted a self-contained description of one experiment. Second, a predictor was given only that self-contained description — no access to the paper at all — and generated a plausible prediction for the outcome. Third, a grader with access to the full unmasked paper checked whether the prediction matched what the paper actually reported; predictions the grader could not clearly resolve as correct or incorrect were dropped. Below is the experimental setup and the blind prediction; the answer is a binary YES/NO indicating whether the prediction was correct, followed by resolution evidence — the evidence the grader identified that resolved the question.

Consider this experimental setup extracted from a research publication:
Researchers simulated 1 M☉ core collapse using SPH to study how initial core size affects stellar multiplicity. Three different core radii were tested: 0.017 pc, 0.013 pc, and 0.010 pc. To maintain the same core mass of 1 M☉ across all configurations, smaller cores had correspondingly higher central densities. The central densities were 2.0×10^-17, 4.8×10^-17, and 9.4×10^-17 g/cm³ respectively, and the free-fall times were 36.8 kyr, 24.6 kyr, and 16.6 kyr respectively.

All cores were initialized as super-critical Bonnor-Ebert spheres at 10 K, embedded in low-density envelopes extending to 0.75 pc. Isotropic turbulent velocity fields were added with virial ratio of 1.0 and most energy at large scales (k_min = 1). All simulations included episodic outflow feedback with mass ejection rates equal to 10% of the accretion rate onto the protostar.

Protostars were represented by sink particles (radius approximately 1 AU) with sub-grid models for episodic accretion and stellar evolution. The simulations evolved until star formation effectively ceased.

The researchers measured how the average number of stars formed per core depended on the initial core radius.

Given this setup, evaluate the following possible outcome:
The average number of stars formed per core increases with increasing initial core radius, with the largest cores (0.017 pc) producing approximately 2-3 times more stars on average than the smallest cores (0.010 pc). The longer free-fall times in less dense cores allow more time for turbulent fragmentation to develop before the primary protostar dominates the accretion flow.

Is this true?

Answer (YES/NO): NO